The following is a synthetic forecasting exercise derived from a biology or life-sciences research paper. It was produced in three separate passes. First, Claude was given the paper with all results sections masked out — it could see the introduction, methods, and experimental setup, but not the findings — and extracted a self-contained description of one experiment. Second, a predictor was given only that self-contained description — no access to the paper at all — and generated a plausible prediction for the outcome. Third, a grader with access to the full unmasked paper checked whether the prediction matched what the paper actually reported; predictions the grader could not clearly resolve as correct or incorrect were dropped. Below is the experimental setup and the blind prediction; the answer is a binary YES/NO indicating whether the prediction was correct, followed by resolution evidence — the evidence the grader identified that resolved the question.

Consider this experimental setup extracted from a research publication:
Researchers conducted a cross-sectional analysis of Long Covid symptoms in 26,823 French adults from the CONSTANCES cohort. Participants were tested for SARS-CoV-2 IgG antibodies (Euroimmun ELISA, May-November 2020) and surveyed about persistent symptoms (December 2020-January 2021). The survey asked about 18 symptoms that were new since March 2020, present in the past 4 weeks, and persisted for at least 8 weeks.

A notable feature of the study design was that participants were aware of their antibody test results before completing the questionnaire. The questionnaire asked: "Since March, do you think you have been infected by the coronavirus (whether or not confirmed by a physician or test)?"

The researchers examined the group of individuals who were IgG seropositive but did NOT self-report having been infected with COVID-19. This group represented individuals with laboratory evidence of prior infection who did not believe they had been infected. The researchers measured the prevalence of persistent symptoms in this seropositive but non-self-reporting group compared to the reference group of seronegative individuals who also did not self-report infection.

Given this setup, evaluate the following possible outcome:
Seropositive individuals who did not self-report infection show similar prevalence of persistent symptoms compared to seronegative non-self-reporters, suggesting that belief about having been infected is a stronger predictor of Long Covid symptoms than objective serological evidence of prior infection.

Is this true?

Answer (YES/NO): YES